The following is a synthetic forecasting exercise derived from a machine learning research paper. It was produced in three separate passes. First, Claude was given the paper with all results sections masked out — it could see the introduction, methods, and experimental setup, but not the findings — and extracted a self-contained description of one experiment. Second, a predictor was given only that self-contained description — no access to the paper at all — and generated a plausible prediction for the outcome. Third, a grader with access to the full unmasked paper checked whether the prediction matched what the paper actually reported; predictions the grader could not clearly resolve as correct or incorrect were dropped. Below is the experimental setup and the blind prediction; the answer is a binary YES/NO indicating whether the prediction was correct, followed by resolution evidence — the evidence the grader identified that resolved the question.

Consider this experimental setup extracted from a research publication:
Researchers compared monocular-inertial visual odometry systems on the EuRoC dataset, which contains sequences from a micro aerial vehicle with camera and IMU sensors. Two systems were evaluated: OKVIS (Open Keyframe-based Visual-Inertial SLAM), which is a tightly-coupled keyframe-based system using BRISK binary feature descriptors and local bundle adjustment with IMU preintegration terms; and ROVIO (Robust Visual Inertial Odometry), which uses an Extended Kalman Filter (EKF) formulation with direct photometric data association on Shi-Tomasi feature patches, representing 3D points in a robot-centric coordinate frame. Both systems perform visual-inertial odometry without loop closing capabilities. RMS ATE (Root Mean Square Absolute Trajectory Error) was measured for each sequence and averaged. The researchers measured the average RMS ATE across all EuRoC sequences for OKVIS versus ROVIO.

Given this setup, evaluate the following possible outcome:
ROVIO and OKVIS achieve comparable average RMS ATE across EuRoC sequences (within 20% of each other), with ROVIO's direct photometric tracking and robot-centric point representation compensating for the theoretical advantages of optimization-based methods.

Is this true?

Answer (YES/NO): YES